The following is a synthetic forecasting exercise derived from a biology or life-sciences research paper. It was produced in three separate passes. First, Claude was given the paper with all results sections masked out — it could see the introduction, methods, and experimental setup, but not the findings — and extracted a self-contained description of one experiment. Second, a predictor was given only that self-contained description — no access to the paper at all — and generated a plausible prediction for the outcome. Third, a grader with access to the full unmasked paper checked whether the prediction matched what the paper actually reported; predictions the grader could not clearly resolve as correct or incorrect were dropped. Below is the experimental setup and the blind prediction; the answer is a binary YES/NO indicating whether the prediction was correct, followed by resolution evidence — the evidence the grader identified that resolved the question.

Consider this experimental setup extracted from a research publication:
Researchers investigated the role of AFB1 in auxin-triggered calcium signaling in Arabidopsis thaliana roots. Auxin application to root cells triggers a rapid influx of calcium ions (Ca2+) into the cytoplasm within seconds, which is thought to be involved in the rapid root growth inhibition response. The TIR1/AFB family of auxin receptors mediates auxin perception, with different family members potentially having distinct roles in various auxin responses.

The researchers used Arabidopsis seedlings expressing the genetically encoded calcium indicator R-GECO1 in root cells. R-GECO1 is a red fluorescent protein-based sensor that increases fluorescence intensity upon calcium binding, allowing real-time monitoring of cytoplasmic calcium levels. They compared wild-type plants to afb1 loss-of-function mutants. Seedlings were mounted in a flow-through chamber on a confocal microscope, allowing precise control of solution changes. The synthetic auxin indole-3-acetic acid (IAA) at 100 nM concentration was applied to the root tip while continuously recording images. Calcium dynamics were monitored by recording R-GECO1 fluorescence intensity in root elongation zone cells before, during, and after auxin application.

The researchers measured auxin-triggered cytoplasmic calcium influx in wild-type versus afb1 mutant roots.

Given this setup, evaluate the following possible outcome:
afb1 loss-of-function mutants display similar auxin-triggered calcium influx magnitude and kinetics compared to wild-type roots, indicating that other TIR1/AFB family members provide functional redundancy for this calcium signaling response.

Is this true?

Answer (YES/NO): NO